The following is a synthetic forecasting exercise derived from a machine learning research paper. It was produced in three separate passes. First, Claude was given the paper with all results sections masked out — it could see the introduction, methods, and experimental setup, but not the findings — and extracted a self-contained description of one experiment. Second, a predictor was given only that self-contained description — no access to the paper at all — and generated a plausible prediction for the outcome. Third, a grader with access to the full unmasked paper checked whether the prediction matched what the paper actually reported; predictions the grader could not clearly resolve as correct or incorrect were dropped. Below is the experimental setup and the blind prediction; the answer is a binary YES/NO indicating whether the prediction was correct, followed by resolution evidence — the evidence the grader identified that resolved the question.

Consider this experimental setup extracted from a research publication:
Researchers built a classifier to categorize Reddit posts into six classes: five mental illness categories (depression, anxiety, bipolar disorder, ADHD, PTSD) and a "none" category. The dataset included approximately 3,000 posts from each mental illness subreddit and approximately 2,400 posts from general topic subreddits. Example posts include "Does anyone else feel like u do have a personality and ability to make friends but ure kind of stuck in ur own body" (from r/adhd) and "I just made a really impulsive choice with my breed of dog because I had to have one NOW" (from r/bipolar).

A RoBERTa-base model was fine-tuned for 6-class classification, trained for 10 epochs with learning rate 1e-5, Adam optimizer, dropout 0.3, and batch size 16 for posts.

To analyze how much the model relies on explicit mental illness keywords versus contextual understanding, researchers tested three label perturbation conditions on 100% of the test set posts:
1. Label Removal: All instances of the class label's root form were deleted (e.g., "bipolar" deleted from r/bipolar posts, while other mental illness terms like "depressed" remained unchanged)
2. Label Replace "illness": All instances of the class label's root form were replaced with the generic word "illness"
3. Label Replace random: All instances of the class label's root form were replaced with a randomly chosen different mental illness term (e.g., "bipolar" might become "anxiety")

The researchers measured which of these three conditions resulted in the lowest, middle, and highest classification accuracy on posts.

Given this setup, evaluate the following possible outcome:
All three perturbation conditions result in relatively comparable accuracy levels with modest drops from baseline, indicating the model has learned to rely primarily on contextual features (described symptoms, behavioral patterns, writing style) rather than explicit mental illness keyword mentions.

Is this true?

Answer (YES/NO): NO